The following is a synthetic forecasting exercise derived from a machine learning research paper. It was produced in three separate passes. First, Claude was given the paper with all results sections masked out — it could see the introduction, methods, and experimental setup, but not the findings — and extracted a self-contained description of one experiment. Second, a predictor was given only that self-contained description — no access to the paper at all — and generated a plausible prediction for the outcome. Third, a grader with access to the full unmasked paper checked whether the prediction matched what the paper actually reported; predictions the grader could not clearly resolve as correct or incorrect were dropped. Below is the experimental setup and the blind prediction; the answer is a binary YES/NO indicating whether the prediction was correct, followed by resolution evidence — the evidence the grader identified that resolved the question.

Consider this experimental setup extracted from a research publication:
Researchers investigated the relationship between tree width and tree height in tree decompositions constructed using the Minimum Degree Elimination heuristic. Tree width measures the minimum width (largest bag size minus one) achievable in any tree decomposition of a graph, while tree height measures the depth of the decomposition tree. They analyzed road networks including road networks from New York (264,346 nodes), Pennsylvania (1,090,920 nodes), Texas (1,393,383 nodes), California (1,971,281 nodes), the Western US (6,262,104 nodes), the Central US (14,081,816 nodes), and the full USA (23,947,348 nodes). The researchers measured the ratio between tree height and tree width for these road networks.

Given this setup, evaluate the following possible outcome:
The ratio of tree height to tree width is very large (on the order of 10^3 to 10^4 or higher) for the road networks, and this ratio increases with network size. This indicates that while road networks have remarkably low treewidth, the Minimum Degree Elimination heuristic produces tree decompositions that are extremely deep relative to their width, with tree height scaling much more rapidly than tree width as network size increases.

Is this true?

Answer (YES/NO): NO